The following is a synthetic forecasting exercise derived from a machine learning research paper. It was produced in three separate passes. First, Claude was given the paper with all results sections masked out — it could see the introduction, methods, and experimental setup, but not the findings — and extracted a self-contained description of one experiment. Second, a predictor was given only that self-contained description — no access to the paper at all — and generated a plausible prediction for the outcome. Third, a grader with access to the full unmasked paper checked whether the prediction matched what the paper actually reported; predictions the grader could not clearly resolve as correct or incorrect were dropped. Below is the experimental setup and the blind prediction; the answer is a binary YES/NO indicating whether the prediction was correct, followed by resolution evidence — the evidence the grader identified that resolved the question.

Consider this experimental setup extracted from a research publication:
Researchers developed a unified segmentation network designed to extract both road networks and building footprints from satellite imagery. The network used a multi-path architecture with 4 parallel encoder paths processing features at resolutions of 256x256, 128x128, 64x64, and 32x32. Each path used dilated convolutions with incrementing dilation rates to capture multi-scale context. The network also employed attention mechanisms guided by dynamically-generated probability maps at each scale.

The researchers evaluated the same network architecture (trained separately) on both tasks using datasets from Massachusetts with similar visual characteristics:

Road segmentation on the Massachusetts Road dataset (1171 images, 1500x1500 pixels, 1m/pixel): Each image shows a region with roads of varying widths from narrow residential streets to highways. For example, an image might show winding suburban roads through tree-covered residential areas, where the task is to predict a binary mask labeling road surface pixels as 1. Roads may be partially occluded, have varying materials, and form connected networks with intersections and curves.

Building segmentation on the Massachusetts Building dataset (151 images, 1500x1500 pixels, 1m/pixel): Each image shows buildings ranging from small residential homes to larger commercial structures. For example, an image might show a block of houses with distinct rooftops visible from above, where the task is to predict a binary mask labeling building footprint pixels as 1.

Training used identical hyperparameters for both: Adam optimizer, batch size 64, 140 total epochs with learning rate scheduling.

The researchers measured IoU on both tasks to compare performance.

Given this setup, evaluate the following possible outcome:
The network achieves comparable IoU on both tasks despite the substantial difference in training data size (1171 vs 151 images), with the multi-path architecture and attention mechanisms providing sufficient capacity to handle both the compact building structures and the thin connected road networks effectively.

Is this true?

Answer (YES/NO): NO